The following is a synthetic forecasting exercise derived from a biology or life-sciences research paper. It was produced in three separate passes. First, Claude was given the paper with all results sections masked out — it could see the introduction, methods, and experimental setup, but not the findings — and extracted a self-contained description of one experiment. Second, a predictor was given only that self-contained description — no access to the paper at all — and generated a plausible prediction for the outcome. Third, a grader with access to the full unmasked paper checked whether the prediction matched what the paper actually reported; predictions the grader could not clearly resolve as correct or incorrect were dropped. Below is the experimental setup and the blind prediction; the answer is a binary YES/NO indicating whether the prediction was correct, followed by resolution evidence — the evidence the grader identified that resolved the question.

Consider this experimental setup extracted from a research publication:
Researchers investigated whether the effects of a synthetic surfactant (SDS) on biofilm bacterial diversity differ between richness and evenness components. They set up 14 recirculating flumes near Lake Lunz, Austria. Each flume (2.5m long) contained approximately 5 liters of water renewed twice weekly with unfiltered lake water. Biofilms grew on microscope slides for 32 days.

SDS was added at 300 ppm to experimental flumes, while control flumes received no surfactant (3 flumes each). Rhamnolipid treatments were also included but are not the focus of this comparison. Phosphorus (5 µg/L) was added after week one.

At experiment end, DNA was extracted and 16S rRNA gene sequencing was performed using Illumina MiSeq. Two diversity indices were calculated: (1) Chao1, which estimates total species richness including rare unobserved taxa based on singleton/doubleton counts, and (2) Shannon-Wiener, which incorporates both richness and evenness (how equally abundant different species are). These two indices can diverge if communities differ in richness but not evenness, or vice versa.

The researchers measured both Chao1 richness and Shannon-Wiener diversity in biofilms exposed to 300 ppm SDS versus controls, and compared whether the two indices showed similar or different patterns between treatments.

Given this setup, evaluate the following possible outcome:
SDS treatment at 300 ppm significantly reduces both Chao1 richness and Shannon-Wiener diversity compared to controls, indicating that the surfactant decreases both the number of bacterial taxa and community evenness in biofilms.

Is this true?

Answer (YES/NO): NO